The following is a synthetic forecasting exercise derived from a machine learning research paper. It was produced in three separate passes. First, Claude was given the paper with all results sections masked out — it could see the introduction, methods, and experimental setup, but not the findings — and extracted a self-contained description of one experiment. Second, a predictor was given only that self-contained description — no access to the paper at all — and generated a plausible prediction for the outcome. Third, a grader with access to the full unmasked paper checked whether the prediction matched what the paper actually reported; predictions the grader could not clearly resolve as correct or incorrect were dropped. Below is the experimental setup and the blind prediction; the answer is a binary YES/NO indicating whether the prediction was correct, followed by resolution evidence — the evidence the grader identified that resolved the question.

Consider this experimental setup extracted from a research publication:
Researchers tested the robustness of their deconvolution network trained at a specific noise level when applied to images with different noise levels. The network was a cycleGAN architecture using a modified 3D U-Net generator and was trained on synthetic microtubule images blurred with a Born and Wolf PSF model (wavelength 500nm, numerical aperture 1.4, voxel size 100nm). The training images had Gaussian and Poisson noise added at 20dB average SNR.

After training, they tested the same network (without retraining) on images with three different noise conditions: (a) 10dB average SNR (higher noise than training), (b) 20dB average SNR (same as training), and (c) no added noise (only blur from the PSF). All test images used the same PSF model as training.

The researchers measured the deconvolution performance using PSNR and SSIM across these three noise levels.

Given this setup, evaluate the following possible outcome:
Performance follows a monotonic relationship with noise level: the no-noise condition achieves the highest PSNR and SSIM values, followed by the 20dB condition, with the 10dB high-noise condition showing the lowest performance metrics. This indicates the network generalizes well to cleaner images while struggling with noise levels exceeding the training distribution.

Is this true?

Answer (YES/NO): YES